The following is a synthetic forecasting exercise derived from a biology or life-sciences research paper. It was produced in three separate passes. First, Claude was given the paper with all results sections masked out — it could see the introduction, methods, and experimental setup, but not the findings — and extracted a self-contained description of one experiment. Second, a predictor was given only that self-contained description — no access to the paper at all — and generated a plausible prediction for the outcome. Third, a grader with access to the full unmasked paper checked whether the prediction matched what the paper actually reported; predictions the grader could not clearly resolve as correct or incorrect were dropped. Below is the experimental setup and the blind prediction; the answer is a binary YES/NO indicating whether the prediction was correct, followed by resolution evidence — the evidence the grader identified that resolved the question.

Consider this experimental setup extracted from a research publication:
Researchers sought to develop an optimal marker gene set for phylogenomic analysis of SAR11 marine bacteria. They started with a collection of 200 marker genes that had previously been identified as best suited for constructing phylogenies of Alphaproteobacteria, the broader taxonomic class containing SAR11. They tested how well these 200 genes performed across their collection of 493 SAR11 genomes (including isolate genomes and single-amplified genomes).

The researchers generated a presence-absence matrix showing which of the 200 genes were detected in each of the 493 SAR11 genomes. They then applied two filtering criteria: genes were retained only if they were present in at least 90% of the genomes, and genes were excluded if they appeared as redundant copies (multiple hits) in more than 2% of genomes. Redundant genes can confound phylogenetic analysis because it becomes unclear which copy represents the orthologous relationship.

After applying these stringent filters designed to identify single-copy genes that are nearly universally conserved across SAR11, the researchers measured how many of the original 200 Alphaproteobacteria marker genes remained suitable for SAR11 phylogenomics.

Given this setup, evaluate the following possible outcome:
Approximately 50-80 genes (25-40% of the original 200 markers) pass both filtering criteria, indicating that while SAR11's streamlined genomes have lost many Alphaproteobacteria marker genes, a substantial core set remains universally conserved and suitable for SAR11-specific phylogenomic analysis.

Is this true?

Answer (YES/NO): NO